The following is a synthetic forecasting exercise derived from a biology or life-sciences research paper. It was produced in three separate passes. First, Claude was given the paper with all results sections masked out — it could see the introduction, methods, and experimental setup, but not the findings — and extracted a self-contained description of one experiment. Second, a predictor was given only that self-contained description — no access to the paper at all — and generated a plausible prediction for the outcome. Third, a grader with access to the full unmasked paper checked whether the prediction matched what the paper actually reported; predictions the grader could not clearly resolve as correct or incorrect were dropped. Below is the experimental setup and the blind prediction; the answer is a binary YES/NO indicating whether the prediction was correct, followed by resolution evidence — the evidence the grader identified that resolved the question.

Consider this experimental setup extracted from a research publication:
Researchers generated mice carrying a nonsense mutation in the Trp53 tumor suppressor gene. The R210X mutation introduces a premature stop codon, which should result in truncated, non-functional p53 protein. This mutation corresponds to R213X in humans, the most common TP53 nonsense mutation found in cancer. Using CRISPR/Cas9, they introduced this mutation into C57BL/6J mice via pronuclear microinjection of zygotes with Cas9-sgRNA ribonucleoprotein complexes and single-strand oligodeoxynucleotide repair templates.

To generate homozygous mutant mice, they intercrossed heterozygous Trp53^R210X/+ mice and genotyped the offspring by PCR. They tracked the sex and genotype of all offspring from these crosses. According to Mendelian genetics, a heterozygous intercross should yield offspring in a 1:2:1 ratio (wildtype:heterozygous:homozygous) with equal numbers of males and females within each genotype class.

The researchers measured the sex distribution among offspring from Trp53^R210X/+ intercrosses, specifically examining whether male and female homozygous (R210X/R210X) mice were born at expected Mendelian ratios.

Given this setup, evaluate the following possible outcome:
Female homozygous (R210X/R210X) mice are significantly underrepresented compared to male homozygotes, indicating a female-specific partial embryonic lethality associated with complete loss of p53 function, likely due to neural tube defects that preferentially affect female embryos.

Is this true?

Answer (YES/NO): YES